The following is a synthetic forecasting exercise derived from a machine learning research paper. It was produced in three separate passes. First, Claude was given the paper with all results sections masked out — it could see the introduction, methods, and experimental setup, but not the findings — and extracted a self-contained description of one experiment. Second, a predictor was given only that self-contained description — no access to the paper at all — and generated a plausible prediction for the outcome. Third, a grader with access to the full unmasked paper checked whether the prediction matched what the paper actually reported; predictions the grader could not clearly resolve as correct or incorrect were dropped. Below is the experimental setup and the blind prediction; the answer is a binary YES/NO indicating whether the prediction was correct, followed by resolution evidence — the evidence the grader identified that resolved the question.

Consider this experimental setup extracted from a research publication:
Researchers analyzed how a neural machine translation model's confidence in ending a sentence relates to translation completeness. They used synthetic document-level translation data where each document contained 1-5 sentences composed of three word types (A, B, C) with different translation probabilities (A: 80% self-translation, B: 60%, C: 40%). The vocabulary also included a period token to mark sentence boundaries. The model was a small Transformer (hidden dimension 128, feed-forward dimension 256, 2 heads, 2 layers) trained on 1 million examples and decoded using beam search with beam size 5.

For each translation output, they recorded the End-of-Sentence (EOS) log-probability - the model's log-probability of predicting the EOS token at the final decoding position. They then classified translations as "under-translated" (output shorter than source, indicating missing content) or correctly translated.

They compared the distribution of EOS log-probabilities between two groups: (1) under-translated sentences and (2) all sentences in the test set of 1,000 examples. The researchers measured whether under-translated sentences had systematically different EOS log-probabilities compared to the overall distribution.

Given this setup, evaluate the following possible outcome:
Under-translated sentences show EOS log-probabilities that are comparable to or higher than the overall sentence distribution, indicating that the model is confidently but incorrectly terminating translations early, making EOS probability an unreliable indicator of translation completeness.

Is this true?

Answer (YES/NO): NO